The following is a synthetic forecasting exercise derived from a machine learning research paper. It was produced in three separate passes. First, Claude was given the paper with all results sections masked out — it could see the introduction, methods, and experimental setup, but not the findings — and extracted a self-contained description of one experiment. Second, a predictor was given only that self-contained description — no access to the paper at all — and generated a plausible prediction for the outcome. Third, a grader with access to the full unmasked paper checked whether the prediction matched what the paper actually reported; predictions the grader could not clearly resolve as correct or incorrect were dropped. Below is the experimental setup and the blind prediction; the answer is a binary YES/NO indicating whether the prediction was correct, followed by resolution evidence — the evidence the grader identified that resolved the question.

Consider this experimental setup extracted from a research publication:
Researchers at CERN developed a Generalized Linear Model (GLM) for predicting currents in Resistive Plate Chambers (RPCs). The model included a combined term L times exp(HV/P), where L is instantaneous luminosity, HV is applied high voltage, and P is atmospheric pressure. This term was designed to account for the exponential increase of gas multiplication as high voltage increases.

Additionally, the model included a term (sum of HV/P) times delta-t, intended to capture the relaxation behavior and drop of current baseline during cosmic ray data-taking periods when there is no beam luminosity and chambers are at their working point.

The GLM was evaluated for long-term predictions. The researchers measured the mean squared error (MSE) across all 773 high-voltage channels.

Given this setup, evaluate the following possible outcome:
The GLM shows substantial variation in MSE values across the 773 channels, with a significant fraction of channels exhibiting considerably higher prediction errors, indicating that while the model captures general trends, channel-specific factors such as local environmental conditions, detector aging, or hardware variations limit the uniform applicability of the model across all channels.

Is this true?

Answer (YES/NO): NO